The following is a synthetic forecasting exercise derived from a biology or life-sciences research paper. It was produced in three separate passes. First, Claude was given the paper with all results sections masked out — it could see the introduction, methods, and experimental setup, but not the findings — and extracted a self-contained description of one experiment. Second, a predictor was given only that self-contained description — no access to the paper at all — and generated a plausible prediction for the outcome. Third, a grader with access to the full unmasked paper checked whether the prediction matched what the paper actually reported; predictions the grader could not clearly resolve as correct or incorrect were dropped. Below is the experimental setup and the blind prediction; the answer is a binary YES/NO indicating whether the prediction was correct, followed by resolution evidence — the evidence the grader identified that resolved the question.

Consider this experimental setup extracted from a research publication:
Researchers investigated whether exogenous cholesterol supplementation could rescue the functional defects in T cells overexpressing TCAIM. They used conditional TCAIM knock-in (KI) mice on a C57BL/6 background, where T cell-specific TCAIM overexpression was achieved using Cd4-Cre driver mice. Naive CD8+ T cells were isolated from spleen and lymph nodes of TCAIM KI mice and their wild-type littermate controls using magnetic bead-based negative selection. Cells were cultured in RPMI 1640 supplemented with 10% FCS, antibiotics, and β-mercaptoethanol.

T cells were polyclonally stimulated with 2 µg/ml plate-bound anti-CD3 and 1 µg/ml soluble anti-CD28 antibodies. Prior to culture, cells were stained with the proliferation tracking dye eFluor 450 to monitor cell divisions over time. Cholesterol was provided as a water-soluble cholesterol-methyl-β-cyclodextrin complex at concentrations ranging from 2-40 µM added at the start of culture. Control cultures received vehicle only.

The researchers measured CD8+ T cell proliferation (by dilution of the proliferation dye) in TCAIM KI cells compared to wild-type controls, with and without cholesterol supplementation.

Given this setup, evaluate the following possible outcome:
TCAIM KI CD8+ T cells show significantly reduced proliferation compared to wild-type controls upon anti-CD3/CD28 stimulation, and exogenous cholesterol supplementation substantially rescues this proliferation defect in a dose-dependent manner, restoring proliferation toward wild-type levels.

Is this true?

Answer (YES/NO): YES